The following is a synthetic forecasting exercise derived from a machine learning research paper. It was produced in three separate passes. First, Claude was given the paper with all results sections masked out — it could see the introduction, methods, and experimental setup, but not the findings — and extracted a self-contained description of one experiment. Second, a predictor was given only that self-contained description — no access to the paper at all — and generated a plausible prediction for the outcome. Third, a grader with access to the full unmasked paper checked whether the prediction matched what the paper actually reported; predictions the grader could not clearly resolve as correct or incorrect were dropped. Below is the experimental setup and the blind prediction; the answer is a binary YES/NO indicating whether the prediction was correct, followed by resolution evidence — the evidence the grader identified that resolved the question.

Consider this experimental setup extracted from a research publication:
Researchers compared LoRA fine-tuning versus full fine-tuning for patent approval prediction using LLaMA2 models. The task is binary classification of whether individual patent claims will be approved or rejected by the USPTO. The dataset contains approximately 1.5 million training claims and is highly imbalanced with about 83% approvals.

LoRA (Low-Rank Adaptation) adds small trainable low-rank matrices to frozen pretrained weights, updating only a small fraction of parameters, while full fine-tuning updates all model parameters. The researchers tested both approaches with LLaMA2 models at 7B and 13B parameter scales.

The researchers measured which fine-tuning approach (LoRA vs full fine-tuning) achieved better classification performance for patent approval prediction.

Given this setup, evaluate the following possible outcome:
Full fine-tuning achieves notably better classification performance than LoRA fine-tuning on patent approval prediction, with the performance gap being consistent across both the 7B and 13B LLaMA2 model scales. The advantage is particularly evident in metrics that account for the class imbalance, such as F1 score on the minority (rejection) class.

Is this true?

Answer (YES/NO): NO